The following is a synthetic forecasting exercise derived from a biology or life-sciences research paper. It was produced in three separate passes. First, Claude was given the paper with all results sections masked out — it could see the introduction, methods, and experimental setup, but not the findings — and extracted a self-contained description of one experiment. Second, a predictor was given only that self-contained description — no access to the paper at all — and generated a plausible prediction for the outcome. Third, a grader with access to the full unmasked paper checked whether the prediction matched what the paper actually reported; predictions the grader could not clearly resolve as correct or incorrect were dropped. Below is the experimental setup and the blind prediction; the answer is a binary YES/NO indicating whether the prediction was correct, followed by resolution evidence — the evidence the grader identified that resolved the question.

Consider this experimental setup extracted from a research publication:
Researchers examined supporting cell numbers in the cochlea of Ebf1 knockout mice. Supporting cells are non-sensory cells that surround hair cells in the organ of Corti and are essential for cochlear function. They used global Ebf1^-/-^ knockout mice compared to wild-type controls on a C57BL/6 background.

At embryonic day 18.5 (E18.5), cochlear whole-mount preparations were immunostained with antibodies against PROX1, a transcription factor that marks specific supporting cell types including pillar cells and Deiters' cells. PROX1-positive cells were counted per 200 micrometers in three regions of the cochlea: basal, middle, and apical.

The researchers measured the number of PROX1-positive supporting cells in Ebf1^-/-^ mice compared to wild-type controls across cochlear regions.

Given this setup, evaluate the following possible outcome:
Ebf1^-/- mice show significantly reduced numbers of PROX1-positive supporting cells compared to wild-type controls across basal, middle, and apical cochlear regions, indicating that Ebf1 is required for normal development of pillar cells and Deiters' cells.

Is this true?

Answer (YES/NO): NO